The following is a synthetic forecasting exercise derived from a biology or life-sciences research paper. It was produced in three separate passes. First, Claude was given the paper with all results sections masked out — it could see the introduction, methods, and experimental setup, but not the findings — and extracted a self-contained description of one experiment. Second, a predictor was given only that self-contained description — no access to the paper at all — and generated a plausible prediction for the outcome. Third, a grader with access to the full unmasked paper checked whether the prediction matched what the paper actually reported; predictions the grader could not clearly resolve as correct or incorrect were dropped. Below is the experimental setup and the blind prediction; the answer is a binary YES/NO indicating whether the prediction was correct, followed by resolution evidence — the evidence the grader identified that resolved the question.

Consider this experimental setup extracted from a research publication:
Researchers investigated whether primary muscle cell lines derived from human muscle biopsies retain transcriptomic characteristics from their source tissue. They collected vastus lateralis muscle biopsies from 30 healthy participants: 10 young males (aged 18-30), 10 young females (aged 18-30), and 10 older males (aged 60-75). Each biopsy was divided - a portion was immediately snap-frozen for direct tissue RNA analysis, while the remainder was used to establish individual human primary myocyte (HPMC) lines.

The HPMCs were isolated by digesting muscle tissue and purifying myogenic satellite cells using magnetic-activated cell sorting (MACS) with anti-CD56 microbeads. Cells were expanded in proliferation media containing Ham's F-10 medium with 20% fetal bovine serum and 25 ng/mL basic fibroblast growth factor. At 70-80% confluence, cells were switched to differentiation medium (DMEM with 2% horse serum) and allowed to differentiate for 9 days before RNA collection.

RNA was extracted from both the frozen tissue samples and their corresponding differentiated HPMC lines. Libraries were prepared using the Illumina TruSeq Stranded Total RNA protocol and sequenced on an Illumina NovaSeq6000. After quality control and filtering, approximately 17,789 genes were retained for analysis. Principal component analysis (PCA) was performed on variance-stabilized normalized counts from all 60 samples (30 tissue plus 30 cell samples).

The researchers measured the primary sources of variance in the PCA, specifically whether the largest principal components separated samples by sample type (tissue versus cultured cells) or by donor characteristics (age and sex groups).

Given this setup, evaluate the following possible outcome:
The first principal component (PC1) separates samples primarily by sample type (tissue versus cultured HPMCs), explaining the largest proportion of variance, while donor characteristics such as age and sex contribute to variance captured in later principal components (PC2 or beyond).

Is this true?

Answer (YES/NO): YES